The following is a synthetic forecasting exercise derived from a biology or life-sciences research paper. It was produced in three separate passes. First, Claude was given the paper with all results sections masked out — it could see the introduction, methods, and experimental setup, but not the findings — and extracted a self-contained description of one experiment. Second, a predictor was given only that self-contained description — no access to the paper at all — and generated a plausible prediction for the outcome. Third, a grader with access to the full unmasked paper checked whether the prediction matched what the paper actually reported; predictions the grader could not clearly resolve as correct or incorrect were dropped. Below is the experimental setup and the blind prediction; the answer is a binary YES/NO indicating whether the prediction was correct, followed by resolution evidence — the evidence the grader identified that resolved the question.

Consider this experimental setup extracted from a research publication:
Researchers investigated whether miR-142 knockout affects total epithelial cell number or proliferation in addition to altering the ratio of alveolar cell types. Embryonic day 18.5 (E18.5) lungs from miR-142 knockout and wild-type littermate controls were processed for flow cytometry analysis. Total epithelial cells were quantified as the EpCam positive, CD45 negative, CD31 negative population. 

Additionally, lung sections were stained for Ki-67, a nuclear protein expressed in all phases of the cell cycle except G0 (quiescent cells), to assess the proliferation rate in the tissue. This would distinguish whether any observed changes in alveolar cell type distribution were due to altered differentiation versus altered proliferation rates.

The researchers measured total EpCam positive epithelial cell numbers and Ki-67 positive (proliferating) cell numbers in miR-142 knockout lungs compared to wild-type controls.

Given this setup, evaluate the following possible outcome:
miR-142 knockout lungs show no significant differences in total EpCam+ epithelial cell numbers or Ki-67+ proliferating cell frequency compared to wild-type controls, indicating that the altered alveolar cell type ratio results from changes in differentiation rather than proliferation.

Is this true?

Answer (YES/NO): YES